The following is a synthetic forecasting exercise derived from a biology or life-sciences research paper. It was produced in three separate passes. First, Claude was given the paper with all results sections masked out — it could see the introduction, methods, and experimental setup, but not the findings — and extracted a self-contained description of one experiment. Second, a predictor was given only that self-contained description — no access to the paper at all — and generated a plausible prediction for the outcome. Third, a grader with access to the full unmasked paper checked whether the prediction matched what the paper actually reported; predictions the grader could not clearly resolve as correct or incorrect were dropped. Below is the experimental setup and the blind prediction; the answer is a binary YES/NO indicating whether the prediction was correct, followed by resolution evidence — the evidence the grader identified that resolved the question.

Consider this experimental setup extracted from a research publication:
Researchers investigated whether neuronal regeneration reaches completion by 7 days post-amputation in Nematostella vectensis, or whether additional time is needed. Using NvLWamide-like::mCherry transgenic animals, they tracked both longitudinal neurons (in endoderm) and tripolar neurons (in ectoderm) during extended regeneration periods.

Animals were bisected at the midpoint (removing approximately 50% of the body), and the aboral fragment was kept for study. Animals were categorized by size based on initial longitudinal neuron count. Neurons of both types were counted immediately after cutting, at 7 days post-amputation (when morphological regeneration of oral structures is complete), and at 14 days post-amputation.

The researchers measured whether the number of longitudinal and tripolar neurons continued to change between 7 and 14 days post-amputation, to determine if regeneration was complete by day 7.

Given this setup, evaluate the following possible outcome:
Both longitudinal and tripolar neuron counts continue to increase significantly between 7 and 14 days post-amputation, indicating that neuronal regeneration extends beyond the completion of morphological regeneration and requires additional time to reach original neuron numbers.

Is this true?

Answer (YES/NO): NO